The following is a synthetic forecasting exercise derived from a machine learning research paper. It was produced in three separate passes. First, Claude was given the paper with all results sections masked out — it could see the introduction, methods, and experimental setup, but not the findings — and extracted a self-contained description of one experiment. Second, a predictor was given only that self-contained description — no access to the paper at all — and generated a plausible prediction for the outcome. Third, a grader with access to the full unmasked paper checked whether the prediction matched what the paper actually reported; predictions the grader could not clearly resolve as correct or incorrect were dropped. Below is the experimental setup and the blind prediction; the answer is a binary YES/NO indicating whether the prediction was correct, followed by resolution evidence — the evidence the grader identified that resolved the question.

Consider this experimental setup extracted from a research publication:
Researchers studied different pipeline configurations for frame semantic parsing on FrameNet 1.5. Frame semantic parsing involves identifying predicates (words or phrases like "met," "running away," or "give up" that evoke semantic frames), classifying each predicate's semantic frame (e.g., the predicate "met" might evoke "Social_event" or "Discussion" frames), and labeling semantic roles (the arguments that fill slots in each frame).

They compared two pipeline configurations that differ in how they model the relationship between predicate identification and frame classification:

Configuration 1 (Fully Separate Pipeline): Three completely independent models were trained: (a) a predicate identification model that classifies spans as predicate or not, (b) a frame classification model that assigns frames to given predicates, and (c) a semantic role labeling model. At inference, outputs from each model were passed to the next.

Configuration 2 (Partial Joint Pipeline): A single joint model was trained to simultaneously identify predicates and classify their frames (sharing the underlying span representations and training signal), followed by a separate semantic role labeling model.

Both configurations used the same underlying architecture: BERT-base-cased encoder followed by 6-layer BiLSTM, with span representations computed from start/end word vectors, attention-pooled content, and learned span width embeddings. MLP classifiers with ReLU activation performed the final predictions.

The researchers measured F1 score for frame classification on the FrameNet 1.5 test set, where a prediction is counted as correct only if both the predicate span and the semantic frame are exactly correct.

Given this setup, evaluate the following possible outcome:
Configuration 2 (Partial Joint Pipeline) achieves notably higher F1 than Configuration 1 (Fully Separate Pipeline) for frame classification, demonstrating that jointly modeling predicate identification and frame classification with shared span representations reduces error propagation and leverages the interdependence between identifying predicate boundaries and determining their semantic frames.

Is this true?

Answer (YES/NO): YES